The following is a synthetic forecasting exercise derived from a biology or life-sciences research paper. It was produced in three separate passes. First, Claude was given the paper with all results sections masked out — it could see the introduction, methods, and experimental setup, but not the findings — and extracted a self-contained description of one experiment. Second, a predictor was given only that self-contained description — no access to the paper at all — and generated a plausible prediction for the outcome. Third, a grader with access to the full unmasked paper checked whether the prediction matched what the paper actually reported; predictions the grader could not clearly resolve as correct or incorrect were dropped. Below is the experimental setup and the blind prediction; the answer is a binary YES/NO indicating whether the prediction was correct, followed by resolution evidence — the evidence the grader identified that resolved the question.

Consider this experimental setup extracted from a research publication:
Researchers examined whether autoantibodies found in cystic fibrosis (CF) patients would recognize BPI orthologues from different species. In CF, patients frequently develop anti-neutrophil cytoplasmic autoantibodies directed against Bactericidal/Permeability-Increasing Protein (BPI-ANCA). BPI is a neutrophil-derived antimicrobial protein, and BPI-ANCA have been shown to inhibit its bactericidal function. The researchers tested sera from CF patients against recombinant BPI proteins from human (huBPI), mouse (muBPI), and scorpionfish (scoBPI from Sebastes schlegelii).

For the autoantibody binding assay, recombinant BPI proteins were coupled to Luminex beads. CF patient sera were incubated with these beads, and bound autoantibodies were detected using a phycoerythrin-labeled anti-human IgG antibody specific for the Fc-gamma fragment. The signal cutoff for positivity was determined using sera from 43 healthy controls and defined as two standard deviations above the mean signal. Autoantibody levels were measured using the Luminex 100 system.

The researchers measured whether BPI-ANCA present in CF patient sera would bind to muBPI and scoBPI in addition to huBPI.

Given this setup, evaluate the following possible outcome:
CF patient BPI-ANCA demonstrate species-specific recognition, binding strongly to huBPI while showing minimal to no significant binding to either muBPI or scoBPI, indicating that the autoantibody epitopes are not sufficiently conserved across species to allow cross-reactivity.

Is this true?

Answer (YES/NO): YES